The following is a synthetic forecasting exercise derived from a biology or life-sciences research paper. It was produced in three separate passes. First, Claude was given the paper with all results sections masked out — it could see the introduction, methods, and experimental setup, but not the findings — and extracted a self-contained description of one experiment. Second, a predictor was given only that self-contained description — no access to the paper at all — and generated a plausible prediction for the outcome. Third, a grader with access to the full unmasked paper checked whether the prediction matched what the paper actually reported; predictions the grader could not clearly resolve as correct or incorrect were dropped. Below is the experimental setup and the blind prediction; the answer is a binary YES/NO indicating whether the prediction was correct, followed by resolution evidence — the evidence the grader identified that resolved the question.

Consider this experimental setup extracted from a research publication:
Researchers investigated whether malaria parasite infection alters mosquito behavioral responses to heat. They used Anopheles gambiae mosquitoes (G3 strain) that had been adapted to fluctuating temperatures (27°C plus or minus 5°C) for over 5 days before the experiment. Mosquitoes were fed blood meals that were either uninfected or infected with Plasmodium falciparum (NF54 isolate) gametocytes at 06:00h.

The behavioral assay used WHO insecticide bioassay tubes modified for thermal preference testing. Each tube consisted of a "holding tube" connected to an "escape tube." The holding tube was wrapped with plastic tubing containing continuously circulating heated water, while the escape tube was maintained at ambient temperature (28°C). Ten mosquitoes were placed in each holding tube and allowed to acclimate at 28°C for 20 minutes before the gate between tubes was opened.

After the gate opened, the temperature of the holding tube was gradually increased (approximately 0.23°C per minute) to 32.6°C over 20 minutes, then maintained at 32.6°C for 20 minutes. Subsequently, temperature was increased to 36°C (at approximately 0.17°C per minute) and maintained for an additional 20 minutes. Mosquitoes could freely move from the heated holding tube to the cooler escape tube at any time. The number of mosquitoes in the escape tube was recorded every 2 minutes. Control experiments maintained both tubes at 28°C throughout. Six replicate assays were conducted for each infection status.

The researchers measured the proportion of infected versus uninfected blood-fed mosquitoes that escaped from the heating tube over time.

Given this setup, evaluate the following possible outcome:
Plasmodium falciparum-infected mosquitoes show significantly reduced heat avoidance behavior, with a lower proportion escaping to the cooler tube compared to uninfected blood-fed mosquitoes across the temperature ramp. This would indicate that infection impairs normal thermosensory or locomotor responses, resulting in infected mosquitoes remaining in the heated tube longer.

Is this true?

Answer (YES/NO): NO